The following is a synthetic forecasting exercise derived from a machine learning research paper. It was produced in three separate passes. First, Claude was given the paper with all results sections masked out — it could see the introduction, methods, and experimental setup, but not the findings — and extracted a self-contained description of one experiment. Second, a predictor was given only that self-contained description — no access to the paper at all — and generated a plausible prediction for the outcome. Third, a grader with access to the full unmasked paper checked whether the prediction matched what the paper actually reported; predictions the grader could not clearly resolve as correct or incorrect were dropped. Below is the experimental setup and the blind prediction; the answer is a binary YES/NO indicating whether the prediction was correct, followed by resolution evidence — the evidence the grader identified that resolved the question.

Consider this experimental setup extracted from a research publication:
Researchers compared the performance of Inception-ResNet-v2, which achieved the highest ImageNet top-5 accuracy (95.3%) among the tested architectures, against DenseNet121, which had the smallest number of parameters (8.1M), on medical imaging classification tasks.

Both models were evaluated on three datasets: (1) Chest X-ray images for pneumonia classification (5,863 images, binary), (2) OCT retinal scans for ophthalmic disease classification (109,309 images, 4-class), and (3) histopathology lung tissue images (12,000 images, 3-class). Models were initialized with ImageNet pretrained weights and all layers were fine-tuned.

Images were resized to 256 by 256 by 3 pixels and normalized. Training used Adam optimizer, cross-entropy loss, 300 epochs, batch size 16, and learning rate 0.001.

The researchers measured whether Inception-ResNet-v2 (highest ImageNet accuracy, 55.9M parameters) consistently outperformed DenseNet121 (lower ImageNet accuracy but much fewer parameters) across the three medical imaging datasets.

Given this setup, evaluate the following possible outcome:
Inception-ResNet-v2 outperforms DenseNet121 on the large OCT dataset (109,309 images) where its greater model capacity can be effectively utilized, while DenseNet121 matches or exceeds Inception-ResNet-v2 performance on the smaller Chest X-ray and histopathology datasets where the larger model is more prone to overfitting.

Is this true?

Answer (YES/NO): NO